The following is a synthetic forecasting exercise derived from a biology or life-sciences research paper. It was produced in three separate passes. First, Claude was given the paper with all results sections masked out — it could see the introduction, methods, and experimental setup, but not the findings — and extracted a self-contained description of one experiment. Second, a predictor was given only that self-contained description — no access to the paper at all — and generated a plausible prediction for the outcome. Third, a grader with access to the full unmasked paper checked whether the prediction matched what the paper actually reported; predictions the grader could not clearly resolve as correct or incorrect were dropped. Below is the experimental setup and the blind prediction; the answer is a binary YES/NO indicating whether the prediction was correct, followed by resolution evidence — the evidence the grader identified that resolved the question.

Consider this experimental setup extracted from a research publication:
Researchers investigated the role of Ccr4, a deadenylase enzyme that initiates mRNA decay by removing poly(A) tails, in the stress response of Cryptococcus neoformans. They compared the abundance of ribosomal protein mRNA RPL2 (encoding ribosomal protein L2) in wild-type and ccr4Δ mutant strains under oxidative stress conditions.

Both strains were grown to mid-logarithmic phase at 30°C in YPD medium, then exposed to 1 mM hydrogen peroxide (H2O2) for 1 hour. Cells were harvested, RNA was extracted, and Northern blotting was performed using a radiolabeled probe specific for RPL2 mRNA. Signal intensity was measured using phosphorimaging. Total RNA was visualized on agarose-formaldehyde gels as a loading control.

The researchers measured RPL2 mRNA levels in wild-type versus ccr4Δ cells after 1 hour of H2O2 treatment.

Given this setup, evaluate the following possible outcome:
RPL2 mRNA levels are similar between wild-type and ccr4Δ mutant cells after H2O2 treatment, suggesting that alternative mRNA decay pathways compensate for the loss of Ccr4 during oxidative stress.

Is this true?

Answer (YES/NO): NO